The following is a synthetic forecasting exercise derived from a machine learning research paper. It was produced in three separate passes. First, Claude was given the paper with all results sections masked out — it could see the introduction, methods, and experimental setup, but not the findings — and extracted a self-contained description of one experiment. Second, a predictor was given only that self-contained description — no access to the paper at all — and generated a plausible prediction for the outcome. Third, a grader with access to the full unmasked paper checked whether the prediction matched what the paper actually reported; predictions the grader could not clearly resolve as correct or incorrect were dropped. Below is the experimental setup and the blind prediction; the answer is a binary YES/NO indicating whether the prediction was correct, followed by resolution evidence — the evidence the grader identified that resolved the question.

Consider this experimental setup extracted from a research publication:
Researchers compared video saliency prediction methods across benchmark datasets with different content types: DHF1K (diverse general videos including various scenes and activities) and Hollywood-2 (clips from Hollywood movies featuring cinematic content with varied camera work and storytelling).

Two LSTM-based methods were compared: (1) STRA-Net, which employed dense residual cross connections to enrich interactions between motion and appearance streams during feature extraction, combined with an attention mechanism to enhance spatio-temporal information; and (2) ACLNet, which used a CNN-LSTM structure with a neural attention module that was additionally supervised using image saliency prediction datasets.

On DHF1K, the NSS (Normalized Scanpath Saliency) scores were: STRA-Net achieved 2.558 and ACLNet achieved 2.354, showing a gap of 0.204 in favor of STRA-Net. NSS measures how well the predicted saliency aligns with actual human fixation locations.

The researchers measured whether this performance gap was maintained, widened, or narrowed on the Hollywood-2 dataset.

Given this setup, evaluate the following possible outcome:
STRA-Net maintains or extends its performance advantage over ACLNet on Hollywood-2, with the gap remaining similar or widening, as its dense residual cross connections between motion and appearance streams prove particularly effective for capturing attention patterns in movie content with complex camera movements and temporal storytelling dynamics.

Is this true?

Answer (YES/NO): YES